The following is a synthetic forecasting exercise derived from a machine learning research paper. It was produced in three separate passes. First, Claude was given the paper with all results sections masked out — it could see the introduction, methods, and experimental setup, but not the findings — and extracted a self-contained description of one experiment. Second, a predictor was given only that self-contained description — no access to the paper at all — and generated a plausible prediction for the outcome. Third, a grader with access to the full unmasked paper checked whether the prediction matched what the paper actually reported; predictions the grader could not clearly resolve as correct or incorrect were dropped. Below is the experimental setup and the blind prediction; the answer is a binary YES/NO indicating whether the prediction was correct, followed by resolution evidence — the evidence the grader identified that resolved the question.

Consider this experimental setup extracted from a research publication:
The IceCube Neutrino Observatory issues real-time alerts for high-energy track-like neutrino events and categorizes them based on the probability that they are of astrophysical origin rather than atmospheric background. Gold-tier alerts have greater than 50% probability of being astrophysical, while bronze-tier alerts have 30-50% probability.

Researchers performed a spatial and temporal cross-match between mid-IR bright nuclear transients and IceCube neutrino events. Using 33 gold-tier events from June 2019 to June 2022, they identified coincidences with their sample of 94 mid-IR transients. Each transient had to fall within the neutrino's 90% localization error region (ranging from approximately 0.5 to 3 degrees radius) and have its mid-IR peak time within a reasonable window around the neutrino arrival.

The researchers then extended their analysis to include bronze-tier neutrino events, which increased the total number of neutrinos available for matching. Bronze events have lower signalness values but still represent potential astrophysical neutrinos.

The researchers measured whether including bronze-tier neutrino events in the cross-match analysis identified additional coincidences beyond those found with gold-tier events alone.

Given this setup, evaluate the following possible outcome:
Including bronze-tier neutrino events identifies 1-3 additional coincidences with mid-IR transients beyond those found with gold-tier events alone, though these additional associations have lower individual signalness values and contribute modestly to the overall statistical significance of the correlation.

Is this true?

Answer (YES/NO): YES